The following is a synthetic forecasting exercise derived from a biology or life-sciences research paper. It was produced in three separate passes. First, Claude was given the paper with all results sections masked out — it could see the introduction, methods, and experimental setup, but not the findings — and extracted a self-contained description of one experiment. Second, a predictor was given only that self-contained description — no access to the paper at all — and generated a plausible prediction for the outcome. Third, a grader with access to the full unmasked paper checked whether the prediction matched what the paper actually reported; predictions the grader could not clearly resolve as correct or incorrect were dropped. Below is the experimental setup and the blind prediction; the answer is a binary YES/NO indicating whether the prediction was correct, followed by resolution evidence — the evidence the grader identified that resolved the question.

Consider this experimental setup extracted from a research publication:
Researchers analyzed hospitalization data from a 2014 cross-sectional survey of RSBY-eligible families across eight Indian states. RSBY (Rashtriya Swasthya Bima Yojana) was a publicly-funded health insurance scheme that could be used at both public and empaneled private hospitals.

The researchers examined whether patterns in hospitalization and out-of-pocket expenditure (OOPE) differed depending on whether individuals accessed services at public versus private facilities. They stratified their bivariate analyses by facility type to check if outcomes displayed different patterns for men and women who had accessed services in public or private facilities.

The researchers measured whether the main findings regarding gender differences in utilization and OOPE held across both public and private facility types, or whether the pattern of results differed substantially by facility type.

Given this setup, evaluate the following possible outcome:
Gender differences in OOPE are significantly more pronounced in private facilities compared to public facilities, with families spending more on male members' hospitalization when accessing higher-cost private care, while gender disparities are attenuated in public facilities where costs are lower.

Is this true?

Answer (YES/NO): NO